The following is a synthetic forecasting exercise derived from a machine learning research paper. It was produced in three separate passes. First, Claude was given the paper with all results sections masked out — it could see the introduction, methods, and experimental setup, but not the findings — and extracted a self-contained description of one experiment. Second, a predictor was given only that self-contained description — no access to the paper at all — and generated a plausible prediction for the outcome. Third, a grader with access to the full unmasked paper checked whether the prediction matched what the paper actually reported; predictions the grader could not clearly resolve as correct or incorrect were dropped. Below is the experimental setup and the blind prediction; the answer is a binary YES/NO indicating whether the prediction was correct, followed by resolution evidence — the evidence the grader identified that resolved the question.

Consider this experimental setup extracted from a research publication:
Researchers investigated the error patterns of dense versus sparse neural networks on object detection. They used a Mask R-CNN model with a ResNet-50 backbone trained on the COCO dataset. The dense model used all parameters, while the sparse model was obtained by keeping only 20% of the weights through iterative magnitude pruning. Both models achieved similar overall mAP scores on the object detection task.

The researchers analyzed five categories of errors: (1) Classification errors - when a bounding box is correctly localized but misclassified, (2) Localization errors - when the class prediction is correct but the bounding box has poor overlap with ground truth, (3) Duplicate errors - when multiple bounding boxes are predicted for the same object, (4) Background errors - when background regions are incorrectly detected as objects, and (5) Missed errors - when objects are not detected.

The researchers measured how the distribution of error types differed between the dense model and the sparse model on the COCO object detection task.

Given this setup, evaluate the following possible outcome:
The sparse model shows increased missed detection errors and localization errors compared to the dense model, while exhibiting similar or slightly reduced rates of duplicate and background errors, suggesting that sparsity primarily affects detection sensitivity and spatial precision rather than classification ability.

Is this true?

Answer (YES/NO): NO